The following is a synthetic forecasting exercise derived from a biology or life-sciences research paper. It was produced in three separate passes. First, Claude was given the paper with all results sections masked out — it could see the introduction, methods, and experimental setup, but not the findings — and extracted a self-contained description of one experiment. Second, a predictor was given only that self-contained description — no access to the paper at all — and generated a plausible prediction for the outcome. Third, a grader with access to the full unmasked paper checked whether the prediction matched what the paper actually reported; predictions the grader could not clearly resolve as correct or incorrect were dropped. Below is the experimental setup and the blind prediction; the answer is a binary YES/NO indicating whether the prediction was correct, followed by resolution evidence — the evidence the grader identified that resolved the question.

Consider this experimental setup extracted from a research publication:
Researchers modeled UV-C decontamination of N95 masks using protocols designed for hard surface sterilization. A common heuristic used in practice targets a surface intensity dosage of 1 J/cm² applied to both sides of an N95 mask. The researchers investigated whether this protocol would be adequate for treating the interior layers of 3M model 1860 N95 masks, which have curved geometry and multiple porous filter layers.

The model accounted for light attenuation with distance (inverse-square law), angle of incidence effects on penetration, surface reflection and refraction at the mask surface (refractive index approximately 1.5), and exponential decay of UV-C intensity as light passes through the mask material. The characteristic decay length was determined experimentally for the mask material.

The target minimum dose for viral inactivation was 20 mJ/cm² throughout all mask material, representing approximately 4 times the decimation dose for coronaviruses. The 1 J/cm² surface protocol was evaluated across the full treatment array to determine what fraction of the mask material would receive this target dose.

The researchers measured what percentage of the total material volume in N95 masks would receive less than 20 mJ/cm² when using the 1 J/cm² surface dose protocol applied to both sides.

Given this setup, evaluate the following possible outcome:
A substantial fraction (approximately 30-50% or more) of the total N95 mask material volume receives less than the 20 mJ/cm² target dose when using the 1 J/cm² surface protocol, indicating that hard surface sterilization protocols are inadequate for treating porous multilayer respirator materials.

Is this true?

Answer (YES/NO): YES